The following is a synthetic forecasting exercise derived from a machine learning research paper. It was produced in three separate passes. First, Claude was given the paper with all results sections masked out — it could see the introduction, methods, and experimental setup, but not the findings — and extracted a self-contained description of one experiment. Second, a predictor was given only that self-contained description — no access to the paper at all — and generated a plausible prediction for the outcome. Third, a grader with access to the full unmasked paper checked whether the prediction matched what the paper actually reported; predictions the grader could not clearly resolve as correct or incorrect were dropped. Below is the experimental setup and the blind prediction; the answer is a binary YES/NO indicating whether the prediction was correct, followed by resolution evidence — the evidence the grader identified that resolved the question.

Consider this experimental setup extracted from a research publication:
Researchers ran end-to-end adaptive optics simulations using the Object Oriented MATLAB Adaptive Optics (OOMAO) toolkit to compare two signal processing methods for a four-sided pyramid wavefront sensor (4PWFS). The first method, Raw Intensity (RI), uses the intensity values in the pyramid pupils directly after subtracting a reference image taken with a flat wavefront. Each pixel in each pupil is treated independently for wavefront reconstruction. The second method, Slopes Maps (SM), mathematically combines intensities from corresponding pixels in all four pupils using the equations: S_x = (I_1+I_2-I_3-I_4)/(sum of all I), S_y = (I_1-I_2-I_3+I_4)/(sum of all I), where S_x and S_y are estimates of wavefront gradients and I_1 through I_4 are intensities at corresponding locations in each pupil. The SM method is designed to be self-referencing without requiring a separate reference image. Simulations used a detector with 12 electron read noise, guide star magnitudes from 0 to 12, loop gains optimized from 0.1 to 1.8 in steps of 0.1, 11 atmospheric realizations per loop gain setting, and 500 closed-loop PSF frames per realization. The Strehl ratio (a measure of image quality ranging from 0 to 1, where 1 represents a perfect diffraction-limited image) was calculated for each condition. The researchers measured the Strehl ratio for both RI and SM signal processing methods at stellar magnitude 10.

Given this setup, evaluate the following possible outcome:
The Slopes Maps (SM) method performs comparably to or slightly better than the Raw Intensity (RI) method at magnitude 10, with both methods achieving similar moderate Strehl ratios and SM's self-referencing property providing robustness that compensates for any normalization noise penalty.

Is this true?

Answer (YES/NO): NO